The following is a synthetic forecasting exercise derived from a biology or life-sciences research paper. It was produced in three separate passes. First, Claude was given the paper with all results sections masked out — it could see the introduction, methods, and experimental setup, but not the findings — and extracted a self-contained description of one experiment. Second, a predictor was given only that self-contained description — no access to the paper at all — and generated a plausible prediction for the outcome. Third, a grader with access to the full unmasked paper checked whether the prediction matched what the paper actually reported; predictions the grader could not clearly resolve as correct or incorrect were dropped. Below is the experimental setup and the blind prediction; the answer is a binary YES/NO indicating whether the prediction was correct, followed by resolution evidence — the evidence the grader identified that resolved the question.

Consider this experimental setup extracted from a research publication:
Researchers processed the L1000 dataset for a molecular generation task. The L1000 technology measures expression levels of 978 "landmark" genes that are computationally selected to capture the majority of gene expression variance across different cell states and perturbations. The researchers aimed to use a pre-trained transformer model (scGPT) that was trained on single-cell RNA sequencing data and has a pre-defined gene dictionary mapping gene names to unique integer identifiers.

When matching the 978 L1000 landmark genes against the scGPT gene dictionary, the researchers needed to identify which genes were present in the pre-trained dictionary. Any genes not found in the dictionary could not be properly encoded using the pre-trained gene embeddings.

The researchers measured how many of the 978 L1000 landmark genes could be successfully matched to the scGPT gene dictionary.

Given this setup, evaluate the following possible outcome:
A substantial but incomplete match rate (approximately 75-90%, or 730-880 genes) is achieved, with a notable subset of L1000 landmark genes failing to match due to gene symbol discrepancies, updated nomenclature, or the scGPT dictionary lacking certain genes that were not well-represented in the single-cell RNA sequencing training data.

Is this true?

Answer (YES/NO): NO